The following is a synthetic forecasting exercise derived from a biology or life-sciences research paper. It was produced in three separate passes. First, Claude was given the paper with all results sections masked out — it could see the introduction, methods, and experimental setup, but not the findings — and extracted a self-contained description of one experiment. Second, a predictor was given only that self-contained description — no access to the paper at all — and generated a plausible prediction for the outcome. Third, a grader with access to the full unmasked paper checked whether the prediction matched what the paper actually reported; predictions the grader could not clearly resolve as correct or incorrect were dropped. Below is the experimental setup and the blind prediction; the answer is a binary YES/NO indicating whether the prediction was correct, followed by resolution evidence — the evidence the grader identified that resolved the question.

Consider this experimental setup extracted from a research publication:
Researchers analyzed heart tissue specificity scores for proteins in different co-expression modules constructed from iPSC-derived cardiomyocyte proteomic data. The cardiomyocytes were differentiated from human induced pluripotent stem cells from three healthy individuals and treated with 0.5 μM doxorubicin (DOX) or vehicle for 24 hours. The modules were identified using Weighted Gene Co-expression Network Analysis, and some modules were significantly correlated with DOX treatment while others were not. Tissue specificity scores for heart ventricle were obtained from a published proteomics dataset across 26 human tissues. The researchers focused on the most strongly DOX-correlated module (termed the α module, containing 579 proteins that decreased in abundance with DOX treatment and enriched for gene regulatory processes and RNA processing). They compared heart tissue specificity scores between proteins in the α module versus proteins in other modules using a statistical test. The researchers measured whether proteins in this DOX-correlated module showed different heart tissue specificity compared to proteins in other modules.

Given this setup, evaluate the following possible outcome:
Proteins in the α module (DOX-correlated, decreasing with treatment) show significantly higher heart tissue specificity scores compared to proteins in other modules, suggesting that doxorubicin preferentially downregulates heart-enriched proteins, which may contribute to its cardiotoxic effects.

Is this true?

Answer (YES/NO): NO